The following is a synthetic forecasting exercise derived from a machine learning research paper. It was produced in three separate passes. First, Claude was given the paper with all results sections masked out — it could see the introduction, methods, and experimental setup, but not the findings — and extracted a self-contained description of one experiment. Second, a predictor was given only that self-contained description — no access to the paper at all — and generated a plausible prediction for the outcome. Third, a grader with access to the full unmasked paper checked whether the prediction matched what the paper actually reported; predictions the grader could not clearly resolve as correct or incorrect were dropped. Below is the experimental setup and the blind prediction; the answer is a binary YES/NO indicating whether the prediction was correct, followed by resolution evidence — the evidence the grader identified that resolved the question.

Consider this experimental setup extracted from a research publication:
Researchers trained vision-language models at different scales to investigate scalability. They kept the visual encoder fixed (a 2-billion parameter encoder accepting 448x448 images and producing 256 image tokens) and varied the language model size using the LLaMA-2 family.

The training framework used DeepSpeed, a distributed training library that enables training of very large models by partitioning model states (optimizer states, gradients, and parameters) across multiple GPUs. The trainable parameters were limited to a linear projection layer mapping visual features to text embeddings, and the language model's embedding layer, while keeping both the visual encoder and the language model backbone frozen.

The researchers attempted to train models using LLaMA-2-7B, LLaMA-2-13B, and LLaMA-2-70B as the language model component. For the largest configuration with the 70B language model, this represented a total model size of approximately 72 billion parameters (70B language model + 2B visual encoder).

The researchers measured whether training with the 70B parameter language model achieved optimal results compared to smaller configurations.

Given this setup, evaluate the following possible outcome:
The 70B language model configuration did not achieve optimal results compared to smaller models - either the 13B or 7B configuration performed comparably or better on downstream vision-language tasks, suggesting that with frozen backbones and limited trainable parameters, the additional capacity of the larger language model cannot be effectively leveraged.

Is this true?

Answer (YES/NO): NO